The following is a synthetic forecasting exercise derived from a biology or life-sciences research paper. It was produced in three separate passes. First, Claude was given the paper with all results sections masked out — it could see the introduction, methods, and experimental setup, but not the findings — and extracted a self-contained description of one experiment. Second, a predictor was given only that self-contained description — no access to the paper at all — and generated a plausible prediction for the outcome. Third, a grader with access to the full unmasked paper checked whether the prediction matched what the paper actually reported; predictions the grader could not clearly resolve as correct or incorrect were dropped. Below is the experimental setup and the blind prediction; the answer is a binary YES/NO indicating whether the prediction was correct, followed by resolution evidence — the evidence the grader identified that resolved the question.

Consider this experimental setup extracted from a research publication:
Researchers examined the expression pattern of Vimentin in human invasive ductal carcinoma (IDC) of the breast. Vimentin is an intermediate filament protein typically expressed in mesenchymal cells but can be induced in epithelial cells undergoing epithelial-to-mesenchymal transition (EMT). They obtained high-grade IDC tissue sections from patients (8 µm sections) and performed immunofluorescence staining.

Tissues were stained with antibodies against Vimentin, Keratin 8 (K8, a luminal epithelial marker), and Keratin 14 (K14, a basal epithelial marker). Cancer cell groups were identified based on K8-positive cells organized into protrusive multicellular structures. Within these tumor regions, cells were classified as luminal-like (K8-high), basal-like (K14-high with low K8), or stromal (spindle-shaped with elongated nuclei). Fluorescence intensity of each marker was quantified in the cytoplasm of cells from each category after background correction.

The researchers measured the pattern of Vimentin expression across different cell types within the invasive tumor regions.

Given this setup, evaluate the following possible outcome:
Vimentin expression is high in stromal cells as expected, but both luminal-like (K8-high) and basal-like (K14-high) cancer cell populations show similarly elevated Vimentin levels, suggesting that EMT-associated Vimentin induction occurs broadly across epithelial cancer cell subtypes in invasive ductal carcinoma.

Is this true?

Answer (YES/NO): NO